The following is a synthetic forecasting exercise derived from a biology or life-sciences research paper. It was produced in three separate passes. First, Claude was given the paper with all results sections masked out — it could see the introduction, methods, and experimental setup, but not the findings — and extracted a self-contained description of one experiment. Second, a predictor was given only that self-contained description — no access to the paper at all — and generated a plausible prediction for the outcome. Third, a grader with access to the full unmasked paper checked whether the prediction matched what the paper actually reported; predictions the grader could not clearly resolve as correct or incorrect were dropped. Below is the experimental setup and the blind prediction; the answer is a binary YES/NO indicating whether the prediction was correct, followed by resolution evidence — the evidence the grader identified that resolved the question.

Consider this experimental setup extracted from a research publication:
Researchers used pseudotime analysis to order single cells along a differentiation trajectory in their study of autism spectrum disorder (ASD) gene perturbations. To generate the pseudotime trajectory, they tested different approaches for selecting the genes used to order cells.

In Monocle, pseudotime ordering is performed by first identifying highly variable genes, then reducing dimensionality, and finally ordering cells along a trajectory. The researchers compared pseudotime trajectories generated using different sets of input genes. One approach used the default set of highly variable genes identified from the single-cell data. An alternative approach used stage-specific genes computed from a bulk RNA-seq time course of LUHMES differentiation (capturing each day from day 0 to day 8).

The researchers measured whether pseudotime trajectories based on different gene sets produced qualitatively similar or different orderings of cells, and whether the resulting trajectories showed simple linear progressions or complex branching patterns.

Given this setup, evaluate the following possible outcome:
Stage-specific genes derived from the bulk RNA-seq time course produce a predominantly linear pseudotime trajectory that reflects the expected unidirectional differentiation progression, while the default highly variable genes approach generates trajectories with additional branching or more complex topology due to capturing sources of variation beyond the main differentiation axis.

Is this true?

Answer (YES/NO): NO